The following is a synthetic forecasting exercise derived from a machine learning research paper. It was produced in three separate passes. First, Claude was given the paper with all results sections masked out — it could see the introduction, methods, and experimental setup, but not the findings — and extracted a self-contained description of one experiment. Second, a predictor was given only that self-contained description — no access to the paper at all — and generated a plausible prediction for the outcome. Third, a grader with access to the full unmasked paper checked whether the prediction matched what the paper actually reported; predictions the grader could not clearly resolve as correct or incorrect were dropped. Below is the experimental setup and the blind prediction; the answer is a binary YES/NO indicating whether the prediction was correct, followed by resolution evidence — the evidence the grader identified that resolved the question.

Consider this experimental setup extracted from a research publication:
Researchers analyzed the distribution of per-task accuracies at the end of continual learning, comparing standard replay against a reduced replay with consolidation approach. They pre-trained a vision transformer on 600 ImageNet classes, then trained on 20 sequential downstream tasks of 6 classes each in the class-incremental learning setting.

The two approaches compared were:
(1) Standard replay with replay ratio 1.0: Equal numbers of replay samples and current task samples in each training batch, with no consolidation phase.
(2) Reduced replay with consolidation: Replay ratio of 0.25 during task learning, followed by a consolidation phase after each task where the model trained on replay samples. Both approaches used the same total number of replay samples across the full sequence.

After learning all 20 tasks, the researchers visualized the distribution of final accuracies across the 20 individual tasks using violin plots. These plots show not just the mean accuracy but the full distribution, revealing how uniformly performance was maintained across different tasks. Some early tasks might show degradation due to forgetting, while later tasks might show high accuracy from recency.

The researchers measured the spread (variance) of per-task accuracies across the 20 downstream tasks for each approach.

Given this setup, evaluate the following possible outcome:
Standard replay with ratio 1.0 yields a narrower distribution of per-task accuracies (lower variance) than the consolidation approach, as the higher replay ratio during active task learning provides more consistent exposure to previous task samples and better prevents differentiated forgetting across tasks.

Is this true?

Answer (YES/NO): NO